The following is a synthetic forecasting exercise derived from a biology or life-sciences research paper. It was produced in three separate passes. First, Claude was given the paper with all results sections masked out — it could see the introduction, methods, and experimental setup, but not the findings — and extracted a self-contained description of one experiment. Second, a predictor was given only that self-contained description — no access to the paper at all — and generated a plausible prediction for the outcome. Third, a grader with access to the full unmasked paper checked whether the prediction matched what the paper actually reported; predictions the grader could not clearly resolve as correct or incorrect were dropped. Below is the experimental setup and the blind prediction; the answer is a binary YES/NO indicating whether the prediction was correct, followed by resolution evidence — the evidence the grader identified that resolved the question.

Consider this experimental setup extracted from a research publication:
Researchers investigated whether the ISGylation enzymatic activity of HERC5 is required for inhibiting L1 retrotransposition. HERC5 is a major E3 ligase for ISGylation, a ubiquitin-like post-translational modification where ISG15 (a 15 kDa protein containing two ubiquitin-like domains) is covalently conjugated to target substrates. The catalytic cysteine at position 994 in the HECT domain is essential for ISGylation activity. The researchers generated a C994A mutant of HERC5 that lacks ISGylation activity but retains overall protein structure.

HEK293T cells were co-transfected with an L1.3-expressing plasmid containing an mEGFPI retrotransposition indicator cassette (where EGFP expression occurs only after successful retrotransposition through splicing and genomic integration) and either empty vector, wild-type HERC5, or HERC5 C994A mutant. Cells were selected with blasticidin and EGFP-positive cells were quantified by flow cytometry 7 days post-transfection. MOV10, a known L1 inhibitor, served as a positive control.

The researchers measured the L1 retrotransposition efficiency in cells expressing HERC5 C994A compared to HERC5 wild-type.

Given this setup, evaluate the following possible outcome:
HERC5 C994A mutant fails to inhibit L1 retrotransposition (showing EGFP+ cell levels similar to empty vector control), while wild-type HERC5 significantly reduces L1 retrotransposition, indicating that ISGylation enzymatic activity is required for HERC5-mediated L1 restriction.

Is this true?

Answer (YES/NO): NO